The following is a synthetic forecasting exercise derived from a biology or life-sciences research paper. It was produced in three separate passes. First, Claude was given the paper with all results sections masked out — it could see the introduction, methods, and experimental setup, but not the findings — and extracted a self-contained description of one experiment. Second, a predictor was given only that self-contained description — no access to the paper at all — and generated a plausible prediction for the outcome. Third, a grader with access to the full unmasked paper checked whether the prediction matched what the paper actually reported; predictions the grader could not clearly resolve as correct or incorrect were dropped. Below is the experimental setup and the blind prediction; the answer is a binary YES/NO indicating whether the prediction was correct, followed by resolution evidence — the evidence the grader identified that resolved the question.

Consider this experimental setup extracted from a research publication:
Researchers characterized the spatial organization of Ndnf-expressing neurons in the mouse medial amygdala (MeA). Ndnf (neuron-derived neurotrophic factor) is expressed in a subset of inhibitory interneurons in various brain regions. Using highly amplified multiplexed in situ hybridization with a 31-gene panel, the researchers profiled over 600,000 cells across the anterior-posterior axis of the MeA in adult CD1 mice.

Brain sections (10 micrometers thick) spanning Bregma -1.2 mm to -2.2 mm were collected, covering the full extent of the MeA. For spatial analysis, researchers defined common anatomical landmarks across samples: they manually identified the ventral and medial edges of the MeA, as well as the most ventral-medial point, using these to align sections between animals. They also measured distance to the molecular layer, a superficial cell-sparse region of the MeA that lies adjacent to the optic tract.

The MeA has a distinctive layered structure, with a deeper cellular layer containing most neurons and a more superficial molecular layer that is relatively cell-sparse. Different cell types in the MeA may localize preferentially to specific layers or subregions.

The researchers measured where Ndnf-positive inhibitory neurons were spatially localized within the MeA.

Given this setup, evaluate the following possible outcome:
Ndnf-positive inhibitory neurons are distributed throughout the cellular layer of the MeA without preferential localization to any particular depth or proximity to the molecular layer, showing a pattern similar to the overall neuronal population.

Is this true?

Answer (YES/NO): NO